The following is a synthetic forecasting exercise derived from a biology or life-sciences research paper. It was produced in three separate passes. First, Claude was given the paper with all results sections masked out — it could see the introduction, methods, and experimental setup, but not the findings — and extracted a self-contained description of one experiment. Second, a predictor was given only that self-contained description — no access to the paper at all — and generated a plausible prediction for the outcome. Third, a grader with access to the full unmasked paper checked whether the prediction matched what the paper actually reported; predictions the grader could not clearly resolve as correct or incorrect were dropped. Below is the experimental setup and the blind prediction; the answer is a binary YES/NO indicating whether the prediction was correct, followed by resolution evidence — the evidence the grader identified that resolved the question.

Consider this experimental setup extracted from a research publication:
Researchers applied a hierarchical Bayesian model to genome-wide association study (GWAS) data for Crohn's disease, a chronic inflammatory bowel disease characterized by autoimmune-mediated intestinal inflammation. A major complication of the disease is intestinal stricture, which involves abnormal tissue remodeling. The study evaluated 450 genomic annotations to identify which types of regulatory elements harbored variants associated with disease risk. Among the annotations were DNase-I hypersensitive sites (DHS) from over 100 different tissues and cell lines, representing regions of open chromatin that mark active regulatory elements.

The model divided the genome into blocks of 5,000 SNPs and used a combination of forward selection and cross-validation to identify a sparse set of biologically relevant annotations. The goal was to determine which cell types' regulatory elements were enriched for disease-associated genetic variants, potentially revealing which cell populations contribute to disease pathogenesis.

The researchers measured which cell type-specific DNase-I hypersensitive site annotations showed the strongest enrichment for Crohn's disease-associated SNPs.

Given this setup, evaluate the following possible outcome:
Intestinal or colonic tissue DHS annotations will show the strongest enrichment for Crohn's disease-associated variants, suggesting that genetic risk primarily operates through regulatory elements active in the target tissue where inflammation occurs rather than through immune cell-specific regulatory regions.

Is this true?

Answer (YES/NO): NO